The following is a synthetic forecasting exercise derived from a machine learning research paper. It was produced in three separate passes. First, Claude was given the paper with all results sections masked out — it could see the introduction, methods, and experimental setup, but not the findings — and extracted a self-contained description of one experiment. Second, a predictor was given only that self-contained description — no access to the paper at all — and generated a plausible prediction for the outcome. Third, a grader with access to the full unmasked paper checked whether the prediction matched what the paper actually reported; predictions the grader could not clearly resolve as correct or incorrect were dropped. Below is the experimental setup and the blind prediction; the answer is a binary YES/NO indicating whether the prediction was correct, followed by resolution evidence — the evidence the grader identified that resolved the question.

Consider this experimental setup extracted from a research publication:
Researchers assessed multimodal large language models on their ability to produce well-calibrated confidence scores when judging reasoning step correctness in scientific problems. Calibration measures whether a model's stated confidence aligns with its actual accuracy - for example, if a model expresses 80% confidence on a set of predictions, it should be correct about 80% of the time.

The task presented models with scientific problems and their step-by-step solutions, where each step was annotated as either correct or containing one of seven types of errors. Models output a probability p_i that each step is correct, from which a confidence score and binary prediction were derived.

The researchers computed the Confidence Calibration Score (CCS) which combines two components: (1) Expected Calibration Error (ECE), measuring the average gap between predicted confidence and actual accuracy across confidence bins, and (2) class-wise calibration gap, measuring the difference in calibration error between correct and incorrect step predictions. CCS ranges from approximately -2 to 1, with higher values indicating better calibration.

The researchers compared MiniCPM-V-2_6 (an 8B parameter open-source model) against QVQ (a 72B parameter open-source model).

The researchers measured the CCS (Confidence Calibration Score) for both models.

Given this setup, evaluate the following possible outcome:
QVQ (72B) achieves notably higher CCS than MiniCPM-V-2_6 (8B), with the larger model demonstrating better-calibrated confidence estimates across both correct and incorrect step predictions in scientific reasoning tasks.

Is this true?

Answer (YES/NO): NO